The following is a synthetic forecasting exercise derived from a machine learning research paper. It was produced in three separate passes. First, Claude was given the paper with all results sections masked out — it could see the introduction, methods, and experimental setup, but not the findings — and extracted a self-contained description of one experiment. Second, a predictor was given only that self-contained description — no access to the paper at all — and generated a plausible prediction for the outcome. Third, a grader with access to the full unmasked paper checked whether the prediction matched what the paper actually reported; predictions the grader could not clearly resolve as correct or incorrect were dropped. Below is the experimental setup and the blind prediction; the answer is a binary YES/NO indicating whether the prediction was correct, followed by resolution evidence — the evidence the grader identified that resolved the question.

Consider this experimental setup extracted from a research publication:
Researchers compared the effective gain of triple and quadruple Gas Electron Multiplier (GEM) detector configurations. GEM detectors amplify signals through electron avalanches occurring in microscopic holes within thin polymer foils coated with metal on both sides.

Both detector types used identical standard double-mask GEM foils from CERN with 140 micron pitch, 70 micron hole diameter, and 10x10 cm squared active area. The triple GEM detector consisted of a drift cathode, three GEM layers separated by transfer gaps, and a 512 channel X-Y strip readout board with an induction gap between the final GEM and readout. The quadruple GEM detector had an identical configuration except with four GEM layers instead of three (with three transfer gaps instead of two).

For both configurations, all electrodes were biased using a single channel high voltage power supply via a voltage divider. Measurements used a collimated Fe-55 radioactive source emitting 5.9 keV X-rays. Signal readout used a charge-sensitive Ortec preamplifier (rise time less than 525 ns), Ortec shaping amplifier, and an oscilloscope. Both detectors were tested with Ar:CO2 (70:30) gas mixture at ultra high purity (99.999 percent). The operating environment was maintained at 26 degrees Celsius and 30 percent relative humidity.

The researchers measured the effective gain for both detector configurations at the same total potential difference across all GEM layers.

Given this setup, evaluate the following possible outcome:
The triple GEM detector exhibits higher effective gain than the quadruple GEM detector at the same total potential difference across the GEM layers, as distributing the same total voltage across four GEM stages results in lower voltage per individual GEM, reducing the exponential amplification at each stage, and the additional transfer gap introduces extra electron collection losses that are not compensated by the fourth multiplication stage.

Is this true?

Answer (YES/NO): NO